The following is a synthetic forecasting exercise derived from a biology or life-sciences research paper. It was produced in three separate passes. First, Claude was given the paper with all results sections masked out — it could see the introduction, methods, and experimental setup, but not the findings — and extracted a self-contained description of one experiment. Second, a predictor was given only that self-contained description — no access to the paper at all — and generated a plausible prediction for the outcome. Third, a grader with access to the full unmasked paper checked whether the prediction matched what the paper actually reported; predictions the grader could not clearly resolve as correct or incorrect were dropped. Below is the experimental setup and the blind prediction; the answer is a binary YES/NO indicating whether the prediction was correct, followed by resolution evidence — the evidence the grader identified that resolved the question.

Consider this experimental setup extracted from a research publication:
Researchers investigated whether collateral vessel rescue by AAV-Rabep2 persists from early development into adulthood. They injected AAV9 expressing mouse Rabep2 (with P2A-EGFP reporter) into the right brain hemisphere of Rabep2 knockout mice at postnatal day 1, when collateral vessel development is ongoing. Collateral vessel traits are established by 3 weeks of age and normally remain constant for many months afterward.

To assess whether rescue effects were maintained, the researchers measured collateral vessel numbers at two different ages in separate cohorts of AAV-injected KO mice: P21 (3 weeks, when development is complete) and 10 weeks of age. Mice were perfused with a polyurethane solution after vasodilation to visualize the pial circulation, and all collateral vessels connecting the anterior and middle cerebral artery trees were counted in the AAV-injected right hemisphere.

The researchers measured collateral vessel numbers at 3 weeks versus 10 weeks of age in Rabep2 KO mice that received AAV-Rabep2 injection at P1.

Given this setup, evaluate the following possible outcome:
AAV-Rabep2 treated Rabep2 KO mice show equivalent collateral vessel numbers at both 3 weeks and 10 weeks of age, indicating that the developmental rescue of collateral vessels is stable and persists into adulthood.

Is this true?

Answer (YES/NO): NO